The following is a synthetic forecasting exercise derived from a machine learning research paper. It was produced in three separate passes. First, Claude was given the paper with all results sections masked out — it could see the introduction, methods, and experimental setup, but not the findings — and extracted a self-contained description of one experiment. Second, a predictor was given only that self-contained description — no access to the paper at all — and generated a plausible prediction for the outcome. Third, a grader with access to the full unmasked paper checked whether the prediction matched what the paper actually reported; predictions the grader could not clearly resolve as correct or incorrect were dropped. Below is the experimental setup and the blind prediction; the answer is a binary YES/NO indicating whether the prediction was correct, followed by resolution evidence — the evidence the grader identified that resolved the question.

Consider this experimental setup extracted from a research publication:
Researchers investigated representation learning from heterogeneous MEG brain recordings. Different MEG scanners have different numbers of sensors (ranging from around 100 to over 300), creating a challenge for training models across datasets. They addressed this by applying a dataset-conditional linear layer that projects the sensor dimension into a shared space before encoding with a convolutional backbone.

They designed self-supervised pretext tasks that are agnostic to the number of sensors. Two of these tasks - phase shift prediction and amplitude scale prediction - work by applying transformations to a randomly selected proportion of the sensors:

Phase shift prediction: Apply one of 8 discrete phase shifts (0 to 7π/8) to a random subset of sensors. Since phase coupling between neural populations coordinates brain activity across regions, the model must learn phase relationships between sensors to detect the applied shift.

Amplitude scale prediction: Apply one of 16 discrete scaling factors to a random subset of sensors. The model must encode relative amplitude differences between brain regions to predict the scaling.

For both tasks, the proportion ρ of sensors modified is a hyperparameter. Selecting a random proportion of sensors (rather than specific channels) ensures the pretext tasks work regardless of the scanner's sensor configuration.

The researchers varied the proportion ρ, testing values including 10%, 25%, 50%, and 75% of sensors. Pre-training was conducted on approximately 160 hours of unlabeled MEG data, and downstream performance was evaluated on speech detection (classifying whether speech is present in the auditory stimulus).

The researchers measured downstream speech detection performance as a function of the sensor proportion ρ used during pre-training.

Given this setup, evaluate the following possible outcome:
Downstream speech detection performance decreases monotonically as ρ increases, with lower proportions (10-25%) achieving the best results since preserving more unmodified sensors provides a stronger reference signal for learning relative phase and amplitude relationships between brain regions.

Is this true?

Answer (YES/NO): NO